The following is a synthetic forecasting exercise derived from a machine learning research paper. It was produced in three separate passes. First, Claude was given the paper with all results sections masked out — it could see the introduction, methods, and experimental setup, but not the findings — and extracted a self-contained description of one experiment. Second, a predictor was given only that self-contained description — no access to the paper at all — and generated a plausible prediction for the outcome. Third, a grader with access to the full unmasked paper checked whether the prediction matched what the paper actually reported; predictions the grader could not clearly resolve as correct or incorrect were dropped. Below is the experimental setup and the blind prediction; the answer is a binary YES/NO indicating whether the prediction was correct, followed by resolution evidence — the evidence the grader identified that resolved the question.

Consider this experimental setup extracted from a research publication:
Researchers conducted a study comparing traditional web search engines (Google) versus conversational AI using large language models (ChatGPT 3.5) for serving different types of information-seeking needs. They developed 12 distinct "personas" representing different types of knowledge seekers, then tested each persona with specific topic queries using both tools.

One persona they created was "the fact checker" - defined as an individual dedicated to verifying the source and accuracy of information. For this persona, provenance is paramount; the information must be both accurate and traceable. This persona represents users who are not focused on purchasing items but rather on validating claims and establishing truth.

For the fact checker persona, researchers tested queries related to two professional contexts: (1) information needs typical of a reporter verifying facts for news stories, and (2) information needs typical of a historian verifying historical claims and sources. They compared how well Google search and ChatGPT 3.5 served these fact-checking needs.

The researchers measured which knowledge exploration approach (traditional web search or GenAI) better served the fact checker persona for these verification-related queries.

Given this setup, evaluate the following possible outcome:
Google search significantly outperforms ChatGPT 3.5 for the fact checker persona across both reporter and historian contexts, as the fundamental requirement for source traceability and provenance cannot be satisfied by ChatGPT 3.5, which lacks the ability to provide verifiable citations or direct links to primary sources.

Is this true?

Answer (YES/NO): NO